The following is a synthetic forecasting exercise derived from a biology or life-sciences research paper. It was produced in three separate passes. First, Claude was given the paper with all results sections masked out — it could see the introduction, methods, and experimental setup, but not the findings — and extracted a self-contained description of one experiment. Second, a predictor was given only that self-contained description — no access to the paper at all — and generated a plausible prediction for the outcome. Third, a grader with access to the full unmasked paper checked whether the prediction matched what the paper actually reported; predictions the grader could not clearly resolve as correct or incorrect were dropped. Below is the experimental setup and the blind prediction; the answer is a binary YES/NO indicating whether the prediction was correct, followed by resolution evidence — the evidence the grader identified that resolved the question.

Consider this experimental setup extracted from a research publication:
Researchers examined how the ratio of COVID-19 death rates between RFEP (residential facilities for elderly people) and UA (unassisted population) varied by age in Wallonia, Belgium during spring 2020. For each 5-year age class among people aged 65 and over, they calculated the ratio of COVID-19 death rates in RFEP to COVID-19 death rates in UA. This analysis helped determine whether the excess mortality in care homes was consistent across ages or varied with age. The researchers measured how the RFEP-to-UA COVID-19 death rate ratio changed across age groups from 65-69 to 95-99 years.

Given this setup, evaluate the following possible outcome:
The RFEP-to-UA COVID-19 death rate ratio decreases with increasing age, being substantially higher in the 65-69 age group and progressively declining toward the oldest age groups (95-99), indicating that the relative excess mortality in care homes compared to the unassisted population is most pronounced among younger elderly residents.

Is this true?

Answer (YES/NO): YES